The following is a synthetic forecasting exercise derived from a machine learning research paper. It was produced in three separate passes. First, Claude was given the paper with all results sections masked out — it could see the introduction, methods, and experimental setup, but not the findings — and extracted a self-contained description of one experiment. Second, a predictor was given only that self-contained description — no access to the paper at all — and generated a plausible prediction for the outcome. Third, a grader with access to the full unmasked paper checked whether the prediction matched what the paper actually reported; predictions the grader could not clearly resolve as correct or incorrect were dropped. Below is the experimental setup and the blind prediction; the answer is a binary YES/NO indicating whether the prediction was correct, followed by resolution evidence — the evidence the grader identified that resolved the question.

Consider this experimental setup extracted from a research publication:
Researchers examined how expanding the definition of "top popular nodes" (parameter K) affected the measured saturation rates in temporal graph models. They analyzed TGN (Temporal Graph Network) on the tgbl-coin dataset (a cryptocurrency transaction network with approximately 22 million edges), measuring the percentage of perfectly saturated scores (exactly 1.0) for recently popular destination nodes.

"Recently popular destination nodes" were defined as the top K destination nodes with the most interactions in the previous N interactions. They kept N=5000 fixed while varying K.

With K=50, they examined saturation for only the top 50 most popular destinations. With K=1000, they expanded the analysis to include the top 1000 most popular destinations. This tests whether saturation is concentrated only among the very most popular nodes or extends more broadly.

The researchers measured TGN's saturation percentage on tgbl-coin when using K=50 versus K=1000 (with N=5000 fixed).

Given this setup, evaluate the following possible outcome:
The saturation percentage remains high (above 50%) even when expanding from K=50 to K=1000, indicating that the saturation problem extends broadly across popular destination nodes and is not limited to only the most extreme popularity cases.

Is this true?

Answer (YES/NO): NO